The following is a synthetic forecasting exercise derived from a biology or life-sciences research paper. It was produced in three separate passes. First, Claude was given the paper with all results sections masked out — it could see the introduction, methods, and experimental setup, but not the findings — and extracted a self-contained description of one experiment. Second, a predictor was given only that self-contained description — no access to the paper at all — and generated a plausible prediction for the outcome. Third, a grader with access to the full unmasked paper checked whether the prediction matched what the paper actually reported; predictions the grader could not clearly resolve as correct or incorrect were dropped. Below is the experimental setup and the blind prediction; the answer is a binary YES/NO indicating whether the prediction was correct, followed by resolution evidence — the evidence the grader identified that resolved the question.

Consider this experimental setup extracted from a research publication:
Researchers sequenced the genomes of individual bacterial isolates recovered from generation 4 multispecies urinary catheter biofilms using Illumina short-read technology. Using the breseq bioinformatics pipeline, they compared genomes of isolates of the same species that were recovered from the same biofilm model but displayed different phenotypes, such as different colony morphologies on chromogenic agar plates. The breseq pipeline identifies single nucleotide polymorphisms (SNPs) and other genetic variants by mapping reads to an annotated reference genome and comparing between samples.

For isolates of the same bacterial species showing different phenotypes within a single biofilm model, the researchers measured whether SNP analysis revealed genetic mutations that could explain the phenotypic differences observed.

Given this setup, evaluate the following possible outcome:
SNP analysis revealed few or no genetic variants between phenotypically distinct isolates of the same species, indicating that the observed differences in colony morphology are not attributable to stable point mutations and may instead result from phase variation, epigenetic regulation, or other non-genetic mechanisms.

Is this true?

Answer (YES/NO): NO